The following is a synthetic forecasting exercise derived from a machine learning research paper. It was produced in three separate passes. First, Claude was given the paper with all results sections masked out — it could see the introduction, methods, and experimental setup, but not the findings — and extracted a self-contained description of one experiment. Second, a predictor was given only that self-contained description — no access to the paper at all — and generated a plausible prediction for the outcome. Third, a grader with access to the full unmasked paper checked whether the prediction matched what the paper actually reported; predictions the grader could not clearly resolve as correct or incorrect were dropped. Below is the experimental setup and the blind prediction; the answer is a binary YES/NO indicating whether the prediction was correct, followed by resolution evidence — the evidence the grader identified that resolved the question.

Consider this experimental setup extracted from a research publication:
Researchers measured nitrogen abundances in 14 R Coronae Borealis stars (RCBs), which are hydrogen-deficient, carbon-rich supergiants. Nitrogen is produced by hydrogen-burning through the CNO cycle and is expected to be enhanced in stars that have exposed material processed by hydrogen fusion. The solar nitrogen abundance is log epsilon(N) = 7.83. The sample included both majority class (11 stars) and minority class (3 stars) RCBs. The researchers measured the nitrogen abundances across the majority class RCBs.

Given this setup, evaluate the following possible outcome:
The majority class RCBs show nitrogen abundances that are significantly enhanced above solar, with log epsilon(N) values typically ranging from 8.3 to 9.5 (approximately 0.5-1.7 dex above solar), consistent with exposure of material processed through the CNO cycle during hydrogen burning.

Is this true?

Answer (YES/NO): NO